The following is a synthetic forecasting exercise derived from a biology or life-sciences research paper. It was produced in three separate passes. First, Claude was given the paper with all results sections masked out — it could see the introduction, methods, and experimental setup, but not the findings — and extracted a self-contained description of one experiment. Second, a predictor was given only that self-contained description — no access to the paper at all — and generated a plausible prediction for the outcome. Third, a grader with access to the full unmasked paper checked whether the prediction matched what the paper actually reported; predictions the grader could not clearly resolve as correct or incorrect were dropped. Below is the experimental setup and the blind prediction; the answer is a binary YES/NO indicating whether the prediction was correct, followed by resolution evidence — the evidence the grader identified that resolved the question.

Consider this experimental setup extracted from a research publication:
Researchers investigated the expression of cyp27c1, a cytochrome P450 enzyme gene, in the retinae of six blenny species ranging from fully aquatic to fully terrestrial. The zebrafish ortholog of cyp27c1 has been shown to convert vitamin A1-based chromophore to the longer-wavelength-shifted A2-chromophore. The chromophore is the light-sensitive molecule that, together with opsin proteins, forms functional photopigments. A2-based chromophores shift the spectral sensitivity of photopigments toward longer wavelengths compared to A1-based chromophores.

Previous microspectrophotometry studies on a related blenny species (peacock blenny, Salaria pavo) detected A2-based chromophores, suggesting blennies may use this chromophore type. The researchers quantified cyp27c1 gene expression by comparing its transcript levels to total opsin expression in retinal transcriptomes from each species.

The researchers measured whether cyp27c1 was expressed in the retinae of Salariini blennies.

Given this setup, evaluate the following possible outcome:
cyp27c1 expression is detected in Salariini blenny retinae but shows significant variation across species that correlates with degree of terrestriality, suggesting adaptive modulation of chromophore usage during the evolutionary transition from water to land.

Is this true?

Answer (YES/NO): NO